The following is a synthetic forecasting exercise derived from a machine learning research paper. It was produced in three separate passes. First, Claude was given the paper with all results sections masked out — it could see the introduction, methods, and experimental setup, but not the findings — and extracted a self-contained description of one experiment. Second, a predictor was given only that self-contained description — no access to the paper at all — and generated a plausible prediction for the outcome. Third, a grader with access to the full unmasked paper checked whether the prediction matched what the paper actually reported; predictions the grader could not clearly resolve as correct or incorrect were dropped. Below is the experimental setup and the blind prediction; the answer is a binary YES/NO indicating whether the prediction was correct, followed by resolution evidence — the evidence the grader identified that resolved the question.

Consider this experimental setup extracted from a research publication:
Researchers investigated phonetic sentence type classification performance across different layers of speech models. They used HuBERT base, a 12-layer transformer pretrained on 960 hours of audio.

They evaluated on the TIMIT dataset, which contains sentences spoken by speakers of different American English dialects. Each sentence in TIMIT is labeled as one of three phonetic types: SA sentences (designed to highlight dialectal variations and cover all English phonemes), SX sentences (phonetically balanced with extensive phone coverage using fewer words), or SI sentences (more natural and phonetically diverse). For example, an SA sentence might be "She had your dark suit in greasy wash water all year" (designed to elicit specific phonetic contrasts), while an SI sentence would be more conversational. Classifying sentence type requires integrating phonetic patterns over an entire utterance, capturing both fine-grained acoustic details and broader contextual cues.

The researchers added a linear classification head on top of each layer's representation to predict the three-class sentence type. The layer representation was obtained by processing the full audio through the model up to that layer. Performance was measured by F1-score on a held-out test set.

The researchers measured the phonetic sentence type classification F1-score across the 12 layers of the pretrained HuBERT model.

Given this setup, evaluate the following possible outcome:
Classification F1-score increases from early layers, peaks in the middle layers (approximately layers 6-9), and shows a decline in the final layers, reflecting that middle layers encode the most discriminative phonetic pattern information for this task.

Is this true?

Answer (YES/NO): YES